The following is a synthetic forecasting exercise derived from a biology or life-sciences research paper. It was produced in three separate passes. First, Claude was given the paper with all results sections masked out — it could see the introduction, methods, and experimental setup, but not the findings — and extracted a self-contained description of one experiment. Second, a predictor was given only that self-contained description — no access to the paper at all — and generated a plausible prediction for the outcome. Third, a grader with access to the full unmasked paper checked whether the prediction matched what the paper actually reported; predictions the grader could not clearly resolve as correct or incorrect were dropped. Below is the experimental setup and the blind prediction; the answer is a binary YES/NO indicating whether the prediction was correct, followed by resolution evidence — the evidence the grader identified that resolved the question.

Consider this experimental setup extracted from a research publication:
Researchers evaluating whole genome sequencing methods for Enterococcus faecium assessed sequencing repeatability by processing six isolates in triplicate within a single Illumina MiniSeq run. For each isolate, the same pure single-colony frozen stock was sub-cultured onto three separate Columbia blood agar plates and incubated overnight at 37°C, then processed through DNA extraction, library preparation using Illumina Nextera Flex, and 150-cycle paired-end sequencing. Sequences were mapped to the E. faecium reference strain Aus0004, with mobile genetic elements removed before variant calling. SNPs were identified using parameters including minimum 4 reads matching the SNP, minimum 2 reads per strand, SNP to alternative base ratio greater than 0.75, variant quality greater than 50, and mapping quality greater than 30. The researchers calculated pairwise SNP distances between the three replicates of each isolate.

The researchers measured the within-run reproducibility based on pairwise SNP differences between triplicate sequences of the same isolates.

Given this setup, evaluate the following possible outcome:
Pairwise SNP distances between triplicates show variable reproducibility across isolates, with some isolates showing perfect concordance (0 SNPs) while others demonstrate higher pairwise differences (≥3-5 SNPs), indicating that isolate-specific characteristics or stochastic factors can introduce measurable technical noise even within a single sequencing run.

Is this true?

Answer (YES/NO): YES